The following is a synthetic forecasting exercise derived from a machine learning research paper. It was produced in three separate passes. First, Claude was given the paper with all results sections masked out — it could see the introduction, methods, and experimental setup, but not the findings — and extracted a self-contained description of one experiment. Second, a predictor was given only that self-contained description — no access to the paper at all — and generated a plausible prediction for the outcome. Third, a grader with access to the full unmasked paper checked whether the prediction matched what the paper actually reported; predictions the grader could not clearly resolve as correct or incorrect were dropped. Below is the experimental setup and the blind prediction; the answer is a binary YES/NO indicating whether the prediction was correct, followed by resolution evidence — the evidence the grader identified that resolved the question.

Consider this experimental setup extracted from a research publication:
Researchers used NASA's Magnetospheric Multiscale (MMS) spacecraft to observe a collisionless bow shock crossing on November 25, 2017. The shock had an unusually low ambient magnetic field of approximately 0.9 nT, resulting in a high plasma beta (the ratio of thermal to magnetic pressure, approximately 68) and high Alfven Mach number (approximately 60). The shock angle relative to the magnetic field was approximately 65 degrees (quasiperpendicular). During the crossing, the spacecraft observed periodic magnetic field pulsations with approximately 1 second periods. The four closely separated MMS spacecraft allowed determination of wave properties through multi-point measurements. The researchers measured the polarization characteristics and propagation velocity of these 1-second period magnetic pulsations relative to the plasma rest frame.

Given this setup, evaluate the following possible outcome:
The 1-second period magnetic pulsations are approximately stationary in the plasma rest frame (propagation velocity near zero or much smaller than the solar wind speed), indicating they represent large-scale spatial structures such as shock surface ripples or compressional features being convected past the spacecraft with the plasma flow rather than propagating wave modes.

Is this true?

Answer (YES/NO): YES